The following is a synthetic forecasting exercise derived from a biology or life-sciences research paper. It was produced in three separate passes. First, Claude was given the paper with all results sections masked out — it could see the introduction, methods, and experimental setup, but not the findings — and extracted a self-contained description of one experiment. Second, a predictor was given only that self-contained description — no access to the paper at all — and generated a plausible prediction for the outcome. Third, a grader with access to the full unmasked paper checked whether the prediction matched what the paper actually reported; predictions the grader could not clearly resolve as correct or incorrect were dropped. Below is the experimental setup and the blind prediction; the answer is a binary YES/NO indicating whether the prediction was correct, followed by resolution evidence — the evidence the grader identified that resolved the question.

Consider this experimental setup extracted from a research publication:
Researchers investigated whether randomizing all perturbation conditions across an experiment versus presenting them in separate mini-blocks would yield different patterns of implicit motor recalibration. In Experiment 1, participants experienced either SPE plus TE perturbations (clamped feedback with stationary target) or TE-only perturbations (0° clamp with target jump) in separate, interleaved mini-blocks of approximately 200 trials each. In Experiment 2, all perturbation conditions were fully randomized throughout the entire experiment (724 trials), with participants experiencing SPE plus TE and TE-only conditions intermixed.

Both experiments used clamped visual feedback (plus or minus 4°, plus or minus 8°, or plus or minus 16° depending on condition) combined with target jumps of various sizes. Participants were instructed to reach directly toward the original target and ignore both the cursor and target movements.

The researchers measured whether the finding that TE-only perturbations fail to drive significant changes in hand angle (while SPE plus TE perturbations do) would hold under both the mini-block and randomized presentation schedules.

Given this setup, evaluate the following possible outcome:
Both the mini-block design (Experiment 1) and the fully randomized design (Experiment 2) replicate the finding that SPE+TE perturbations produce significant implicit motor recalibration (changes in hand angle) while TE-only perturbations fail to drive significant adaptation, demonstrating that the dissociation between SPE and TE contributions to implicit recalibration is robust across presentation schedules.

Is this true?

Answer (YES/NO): YES